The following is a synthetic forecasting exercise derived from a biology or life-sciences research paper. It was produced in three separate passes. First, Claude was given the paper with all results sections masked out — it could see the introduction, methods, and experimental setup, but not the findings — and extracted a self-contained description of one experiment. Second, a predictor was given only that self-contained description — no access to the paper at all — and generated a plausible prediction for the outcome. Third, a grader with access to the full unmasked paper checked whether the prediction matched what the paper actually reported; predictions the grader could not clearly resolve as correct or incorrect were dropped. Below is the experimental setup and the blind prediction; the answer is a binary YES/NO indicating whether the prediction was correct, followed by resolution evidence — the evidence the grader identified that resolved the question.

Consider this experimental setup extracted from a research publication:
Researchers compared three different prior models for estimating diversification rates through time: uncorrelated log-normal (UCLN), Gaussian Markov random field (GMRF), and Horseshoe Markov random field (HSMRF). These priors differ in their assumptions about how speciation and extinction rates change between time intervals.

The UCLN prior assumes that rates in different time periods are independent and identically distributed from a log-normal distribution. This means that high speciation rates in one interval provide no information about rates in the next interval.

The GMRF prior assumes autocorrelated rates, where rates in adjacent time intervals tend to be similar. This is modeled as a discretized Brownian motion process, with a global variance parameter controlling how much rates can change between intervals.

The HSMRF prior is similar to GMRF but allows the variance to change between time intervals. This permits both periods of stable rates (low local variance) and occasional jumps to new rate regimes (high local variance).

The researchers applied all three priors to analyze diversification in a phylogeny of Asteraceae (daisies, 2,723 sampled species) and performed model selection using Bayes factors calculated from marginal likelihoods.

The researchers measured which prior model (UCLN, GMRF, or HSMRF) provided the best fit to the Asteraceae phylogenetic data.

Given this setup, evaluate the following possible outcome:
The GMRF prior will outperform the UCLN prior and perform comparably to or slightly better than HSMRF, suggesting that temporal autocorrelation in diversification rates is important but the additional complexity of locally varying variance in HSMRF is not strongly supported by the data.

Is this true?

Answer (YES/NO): YES